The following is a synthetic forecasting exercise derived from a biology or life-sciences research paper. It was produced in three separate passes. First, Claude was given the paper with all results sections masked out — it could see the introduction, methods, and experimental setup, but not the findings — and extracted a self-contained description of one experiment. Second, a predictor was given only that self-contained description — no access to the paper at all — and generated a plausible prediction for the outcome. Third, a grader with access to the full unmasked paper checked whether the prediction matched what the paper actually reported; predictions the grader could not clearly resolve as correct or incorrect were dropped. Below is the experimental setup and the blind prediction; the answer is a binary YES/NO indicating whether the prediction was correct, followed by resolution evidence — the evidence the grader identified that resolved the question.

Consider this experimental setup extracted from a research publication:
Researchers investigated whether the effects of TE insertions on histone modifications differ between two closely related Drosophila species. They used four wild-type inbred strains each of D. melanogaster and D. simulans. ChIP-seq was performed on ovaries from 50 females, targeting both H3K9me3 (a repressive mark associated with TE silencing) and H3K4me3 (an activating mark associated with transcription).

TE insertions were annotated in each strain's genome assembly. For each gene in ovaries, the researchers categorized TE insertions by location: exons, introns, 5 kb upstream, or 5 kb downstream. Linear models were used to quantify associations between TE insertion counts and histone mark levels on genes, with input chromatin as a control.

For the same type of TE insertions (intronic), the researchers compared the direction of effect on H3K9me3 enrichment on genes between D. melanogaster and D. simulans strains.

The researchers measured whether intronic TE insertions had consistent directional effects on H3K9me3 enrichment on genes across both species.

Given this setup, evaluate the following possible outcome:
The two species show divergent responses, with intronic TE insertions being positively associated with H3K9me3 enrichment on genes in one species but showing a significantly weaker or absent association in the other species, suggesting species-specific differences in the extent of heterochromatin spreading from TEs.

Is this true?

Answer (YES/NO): NO